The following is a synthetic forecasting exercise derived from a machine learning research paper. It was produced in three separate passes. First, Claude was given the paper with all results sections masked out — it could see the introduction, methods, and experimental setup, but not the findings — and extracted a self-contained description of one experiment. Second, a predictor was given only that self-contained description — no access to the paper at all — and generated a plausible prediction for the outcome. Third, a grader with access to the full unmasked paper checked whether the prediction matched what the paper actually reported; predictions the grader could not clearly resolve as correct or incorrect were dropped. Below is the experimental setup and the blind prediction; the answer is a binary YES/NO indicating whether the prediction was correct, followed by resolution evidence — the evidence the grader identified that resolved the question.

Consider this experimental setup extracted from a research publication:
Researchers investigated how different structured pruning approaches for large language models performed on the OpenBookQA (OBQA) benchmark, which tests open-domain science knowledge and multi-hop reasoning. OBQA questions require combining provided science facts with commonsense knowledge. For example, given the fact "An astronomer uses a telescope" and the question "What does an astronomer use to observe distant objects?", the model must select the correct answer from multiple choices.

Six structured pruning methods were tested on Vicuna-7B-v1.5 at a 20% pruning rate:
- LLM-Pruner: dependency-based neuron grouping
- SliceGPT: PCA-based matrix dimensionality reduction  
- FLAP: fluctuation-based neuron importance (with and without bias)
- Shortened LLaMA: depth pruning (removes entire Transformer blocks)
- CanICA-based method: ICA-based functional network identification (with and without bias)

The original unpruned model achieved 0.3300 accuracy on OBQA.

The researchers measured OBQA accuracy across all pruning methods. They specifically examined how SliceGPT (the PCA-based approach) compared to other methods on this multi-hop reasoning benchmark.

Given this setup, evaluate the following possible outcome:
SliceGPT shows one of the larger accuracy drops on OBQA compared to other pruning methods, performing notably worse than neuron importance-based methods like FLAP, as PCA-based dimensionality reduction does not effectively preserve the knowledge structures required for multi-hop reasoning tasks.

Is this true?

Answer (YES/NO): YES